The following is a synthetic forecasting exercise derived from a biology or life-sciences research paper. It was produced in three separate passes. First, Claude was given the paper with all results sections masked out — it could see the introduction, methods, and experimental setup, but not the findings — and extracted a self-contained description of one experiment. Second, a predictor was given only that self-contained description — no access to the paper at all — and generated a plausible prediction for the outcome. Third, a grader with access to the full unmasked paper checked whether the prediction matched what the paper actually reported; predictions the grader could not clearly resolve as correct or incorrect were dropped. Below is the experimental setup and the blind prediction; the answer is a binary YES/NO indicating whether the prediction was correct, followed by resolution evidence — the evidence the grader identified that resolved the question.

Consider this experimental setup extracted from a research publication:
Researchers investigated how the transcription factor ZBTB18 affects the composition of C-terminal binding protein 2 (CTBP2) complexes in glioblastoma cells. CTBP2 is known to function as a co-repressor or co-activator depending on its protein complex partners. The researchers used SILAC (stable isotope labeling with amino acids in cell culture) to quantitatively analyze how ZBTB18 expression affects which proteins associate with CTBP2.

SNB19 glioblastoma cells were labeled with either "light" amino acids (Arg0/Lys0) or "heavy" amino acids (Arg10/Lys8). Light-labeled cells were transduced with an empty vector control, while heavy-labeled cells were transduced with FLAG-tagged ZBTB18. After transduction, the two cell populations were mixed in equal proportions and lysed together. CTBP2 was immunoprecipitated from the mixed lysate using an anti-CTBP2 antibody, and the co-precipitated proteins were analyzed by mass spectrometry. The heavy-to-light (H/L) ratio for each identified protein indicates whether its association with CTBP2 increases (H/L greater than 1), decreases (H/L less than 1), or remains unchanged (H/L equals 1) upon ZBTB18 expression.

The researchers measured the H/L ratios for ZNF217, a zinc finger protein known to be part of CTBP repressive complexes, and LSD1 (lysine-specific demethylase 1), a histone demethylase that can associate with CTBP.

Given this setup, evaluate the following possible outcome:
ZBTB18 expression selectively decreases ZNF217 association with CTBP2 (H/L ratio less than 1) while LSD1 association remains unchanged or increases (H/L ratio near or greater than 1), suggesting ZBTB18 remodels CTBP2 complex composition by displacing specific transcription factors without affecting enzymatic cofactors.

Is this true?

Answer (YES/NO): NO